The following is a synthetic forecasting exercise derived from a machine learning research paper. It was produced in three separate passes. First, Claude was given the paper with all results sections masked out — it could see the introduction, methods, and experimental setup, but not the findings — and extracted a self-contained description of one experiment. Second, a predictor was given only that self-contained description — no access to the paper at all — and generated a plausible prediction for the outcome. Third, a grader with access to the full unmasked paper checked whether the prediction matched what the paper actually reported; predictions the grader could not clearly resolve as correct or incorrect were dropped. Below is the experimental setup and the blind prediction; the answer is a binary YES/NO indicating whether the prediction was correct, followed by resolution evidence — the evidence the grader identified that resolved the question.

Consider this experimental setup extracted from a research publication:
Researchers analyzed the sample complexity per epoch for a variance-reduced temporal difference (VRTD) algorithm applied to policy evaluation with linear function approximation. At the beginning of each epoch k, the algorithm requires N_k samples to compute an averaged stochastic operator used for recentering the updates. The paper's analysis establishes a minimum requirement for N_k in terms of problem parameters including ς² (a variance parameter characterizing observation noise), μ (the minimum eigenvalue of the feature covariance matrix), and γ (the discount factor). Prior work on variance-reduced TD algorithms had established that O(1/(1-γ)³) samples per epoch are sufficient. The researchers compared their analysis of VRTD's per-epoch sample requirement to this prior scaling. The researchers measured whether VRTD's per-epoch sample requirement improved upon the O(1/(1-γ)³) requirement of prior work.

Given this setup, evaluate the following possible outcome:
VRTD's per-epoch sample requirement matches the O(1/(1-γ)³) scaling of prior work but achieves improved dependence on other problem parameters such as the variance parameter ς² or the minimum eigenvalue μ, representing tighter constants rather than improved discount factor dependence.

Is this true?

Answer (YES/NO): NO